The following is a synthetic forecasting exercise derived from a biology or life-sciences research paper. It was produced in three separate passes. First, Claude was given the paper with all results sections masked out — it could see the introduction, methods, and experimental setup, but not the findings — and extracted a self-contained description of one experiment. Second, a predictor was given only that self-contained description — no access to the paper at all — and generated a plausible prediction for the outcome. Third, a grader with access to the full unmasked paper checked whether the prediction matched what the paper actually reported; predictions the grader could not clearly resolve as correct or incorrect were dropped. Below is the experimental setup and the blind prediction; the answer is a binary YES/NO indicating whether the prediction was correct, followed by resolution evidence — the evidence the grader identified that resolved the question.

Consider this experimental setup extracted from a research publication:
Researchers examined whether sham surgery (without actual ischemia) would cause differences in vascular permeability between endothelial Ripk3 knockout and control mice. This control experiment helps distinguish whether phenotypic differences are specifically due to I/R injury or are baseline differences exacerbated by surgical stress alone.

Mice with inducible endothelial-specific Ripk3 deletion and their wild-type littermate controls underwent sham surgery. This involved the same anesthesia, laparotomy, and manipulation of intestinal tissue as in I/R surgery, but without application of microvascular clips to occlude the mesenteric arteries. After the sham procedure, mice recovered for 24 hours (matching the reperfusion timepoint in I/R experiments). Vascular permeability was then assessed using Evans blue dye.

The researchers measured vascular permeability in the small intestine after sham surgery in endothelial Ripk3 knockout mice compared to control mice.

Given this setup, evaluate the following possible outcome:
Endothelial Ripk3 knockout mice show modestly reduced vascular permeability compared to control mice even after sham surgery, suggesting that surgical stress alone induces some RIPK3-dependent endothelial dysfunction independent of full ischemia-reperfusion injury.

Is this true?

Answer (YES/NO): NO